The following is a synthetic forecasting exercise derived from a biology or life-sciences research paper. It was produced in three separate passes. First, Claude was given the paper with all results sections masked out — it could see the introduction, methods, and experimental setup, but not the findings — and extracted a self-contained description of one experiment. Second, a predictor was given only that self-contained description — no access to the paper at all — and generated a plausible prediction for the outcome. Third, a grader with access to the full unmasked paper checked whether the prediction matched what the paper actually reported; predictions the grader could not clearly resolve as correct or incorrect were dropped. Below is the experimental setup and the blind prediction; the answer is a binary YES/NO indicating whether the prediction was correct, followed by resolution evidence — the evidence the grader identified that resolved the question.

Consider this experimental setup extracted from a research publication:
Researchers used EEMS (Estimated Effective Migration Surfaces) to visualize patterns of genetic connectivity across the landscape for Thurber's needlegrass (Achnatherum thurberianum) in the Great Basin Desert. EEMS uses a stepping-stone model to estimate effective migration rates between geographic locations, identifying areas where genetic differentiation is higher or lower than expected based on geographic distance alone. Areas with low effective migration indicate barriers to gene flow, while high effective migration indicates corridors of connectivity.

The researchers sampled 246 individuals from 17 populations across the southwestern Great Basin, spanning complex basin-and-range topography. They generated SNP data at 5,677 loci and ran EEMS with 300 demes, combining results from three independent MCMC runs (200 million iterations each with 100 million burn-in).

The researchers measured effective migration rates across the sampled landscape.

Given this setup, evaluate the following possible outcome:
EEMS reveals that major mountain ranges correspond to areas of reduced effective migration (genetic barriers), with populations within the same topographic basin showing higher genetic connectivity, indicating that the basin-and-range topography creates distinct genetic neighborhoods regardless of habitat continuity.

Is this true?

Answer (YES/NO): NO